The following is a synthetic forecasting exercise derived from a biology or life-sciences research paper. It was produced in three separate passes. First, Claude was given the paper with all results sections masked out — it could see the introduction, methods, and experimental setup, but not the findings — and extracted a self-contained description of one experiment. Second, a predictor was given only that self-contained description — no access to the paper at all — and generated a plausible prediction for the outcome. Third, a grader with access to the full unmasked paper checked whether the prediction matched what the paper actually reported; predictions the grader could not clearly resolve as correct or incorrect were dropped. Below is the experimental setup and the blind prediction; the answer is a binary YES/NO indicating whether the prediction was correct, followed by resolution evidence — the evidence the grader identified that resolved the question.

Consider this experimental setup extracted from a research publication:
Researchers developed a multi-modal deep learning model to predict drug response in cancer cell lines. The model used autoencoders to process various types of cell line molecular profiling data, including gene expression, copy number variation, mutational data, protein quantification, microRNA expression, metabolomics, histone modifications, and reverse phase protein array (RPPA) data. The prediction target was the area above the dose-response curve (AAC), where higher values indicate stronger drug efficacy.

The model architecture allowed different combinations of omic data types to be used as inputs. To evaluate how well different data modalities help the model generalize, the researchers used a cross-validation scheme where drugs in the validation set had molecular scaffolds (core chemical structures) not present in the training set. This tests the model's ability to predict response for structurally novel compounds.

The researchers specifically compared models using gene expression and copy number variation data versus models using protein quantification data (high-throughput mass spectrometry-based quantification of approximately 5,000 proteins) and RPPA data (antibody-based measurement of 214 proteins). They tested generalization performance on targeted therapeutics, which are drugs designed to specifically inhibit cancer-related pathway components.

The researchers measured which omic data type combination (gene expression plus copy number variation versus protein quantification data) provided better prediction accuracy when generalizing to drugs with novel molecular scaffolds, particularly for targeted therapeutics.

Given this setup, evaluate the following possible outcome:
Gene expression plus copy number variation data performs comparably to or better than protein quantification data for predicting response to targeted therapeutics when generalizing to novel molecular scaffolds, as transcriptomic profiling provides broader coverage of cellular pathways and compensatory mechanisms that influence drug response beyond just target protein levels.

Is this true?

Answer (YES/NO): NO